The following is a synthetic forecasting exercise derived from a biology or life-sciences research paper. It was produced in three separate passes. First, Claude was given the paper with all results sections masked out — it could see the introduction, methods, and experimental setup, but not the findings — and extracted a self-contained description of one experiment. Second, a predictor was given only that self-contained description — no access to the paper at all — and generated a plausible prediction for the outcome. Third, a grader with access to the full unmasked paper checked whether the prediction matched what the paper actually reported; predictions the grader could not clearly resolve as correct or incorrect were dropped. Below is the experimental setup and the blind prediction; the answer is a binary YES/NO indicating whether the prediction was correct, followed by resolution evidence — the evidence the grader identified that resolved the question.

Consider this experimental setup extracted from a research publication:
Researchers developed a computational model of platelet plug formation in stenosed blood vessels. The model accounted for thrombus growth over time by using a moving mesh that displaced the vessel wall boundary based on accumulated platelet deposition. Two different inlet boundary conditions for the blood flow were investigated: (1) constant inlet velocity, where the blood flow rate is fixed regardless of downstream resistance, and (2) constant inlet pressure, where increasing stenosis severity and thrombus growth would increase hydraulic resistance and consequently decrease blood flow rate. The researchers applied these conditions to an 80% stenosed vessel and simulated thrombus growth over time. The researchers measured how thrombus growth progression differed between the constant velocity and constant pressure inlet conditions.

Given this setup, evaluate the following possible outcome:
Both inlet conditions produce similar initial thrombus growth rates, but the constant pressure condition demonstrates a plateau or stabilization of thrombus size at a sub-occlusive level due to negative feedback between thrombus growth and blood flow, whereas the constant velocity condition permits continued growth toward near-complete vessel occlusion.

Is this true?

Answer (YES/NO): NO